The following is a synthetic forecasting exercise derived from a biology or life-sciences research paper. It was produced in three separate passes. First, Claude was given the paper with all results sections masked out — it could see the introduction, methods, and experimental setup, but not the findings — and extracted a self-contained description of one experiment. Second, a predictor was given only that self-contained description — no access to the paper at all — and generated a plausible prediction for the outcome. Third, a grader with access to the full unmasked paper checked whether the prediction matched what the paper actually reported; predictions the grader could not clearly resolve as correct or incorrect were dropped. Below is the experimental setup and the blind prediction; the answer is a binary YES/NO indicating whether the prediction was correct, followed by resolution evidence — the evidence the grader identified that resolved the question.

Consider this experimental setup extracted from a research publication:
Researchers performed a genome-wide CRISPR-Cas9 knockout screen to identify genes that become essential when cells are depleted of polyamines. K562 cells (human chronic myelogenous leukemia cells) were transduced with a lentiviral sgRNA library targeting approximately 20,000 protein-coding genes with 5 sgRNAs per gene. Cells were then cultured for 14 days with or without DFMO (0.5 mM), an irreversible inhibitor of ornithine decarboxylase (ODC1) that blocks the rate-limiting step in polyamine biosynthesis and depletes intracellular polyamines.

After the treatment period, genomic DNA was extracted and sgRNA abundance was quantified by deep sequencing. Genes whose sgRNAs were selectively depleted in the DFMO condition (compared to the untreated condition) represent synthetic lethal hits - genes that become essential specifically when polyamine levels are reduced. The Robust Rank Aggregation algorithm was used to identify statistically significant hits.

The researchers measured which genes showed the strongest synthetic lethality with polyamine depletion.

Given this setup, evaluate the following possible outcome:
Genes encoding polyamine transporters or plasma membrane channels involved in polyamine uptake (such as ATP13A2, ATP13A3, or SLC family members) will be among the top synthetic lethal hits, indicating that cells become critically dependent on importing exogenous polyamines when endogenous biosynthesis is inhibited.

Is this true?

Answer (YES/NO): YES